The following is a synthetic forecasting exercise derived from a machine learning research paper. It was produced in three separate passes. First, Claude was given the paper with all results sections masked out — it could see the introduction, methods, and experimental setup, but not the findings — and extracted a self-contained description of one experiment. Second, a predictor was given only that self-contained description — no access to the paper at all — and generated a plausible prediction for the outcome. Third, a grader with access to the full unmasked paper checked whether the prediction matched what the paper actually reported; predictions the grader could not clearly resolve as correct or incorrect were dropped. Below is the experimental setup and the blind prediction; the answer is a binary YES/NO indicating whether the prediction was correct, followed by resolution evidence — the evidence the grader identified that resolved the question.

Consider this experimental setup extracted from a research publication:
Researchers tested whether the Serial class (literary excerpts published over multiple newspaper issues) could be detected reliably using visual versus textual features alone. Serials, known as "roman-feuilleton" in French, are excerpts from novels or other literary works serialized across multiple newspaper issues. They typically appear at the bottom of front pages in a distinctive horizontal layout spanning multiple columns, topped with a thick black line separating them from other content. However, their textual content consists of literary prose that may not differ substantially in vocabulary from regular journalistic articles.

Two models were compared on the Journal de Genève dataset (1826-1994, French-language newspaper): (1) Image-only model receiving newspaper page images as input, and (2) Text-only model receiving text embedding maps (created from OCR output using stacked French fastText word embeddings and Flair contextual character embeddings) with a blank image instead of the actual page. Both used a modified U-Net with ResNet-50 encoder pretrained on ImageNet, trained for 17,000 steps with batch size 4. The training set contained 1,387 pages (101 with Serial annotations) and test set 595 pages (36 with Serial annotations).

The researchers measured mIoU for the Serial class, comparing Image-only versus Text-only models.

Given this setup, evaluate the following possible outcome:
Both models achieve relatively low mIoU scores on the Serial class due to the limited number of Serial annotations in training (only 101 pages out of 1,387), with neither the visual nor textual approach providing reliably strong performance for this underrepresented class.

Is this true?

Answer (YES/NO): NO